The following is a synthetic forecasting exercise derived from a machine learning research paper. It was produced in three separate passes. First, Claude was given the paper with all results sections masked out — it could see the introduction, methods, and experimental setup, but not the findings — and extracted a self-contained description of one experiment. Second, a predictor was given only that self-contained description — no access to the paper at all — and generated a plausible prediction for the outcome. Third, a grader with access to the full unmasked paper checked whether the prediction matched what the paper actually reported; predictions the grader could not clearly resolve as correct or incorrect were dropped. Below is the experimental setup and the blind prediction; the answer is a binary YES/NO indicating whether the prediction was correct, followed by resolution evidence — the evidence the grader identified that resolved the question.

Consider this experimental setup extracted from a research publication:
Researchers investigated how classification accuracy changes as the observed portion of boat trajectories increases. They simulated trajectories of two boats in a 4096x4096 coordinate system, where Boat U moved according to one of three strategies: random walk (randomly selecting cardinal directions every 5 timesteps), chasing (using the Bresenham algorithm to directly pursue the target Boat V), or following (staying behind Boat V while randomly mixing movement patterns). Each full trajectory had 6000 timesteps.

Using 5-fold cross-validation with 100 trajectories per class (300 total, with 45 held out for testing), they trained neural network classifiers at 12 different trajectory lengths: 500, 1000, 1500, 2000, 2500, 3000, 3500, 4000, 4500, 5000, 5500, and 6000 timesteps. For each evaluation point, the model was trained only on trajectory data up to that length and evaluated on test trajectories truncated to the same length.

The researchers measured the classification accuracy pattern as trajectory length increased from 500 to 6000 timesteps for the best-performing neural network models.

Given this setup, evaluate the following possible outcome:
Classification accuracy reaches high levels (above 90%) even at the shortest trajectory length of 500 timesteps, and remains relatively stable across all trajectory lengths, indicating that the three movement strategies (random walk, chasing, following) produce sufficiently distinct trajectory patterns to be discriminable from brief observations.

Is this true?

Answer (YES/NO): NO